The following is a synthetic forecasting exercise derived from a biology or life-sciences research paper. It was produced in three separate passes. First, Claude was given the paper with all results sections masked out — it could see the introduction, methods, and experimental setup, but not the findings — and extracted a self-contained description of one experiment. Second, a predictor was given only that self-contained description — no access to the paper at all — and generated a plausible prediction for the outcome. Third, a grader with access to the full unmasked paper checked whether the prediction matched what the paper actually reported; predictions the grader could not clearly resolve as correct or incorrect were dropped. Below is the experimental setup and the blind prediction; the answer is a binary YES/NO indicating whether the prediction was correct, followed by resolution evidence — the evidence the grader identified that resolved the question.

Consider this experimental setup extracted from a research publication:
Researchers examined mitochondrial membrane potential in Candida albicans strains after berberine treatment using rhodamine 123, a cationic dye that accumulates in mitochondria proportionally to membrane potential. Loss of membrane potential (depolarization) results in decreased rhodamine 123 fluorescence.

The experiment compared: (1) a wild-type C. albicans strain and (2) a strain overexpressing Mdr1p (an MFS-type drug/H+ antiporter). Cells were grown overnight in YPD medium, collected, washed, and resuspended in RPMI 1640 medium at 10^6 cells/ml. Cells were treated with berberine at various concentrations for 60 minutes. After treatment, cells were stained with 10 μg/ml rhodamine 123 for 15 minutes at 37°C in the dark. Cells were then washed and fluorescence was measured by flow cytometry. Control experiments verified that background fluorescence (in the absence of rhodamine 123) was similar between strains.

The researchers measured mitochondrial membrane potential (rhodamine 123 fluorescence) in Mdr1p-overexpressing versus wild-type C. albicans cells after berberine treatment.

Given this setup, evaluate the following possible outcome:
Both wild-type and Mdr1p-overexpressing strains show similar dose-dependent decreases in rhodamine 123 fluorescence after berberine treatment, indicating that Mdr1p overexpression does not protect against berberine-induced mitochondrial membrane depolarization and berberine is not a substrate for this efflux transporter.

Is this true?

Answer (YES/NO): NO